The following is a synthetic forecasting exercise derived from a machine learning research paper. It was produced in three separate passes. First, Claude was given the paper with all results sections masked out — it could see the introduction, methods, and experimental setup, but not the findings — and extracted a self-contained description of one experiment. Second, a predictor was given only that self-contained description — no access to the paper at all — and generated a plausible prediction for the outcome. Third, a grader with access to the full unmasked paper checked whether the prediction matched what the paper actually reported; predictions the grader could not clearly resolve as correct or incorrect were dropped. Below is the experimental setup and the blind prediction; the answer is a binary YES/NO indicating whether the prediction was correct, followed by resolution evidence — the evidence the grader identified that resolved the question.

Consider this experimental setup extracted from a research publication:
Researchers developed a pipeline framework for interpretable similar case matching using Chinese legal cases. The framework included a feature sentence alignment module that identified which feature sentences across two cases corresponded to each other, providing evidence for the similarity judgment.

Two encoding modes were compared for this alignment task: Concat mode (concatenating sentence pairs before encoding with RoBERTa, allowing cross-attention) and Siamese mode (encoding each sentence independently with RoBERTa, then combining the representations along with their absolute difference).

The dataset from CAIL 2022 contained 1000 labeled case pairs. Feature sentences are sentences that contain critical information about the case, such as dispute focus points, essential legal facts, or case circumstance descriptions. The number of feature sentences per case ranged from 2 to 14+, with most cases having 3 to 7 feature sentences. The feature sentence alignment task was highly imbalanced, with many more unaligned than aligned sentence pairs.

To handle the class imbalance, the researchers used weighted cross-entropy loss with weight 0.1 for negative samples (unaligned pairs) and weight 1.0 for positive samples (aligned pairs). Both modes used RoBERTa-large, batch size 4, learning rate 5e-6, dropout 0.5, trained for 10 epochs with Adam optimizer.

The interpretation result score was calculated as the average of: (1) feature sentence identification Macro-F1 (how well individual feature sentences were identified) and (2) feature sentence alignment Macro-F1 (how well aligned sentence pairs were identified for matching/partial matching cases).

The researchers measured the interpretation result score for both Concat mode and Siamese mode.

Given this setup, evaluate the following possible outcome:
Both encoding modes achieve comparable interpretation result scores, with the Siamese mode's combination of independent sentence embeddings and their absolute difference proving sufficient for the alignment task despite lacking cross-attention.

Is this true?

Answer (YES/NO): NO